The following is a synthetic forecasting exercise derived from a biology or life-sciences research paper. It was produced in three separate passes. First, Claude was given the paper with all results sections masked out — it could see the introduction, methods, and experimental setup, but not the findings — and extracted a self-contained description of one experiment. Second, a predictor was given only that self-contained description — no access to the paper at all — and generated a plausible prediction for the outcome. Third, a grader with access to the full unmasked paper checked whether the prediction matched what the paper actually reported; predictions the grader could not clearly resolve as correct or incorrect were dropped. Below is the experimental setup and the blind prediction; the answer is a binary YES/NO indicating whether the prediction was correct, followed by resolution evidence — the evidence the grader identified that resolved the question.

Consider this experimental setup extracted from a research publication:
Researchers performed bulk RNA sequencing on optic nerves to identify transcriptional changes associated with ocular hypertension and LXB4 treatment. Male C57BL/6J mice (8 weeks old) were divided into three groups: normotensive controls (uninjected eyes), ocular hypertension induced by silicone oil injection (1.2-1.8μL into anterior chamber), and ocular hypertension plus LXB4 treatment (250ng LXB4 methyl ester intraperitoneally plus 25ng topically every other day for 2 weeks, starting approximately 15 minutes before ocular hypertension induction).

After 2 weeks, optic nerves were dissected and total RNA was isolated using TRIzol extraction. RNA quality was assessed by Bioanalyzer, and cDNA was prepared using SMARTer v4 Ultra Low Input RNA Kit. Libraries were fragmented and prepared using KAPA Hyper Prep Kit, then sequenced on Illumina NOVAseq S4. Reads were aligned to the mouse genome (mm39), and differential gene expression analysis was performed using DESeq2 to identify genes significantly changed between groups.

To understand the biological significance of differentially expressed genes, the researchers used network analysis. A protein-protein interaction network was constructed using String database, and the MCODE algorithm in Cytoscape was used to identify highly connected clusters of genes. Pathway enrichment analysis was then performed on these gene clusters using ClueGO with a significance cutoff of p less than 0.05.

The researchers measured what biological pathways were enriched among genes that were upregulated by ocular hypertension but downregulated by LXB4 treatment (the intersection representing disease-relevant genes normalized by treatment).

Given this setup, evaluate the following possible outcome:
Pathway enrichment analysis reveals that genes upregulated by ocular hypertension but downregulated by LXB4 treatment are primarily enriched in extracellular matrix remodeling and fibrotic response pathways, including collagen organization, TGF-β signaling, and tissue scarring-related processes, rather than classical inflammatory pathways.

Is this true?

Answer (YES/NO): NO